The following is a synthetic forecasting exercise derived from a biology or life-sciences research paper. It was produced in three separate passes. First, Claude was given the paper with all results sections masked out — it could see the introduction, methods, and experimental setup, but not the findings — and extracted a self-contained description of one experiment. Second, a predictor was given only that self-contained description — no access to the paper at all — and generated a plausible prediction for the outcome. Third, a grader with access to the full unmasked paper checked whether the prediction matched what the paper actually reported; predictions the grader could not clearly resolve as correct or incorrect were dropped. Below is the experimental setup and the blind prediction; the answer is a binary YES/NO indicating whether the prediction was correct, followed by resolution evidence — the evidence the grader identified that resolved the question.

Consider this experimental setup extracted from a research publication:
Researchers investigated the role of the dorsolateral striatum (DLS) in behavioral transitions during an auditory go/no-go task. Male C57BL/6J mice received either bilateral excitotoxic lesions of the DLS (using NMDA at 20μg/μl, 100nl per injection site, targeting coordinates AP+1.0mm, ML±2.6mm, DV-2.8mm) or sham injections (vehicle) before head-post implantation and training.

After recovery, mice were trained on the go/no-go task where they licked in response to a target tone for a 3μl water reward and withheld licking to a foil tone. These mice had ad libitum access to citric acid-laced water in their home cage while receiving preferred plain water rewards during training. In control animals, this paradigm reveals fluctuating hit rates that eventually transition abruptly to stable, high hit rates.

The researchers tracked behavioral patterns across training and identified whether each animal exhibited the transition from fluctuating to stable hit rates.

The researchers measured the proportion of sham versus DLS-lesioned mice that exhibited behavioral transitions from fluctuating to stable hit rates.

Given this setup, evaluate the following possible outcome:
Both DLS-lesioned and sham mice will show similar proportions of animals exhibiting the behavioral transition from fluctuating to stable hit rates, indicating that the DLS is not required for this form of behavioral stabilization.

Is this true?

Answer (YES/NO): NO